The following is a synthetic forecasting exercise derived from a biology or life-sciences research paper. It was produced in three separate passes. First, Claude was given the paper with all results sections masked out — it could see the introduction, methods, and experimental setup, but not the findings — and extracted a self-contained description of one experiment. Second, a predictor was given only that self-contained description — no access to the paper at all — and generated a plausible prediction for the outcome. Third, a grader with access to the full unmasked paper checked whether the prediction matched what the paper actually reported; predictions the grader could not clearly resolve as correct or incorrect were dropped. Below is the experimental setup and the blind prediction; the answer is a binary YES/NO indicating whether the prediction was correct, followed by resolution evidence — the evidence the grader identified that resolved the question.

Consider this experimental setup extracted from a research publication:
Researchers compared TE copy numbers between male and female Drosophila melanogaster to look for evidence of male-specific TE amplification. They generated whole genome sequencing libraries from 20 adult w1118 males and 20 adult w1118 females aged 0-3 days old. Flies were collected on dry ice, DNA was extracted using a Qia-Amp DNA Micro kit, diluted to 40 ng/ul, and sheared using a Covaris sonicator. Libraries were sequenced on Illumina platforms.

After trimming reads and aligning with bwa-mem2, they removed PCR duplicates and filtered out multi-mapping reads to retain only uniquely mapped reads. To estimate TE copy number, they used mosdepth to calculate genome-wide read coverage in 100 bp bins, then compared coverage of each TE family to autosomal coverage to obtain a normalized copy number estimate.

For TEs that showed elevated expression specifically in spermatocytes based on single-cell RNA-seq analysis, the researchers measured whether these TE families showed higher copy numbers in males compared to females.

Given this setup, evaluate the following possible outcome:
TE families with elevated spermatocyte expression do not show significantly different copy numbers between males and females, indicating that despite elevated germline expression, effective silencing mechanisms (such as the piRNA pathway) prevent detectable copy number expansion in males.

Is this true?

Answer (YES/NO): NO